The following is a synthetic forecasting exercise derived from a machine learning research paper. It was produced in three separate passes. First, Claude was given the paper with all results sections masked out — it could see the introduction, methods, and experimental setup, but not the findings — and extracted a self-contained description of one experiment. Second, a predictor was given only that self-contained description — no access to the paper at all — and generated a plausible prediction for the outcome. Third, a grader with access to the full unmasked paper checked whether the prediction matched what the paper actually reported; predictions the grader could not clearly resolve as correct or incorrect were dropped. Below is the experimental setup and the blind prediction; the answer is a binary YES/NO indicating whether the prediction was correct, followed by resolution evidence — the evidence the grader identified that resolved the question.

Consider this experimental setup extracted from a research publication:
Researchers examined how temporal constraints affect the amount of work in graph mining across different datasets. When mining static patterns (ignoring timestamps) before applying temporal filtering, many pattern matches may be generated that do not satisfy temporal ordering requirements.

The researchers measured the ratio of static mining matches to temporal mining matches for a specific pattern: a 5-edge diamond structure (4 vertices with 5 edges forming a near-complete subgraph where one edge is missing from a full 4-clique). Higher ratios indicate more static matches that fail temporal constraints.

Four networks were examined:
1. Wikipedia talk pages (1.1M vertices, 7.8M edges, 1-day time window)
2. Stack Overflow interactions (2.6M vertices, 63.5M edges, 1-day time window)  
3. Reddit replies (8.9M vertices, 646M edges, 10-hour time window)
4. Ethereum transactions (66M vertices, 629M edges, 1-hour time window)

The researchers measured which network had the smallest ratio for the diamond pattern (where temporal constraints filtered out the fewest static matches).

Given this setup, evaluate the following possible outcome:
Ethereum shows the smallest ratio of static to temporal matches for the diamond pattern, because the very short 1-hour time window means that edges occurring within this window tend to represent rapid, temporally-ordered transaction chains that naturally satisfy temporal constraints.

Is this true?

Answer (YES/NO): YES